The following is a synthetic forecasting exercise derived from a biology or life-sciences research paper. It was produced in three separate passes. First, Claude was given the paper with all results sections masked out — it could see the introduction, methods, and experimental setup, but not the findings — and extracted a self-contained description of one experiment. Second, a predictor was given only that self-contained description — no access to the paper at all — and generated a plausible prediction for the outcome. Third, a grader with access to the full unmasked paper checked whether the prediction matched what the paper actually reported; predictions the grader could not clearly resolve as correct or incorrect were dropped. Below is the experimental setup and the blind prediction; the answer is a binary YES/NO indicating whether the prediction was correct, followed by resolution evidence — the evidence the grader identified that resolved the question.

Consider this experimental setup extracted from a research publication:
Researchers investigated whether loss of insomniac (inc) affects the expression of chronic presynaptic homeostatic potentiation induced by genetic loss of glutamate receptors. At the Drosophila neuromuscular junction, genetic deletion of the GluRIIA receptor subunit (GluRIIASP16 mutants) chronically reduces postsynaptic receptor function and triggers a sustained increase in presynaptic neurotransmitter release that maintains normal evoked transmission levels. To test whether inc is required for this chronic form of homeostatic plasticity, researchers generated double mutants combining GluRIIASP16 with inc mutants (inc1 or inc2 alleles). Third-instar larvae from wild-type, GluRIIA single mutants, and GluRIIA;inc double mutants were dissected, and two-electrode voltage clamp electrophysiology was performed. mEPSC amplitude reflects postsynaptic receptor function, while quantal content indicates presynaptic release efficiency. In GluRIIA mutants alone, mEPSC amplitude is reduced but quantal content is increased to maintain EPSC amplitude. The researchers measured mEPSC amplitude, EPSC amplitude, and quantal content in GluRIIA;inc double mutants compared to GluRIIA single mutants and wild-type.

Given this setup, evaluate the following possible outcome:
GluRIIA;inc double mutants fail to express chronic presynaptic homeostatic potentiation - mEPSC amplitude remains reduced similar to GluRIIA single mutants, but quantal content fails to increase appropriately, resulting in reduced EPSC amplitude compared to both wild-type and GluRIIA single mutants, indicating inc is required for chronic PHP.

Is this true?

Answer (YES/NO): YES